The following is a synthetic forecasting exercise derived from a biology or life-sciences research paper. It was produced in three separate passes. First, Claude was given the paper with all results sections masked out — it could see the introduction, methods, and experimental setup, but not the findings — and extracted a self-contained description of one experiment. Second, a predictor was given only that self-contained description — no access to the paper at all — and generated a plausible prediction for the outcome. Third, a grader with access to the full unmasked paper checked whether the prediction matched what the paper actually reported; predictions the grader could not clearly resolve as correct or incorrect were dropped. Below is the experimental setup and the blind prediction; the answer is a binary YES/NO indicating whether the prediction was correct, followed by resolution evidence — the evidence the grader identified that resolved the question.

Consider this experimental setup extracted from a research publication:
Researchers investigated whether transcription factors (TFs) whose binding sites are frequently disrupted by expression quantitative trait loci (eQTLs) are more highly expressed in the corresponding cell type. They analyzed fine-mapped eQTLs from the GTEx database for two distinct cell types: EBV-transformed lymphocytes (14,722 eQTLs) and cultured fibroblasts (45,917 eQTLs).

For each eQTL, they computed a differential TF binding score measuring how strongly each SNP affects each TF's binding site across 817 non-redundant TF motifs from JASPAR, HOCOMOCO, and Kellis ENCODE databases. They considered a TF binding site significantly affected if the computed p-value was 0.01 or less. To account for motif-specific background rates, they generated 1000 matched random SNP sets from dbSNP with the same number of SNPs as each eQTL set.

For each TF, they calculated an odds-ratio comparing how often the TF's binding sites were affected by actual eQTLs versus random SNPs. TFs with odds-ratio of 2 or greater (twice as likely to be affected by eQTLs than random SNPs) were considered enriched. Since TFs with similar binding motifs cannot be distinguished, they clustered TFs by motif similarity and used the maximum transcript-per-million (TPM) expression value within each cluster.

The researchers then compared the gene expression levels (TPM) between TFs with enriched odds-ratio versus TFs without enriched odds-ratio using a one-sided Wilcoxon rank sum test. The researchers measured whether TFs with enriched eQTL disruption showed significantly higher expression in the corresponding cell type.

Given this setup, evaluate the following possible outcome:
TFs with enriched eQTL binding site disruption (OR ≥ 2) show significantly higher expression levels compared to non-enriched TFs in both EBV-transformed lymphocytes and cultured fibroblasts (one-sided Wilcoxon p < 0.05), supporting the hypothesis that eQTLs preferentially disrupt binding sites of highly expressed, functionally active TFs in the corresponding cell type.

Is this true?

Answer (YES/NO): YES